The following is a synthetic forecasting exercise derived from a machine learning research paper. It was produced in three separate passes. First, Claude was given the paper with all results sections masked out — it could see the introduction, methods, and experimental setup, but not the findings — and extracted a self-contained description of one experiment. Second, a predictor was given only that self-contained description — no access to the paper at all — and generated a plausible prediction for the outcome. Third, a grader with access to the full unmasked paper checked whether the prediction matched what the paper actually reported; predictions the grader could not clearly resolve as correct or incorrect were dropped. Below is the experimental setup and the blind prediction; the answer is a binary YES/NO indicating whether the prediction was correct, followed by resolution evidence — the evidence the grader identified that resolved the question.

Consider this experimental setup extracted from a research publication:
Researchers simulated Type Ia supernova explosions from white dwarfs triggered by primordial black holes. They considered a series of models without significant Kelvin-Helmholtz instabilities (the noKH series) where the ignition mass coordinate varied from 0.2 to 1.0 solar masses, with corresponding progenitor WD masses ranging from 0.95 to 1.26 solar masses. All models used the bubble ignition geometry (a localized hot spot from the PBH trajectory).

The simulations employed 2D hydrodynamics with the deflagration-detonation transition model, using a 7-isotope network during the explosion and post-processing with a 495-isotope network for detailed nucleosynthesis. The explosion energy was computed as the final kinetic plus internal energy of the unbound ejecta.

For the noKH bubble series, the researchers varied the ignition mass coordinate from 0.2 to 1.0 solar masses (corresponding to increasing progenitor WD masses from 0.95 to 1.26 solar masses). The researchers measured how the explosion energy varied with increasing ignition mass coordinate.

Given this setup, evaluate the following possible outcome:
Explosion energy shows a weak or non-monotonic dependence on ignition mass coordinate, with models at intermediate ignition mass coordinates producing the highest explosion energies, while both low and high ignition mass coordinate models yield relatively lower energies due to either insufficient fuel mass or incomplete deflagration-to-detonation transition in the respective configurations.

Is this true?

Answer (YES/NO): NO